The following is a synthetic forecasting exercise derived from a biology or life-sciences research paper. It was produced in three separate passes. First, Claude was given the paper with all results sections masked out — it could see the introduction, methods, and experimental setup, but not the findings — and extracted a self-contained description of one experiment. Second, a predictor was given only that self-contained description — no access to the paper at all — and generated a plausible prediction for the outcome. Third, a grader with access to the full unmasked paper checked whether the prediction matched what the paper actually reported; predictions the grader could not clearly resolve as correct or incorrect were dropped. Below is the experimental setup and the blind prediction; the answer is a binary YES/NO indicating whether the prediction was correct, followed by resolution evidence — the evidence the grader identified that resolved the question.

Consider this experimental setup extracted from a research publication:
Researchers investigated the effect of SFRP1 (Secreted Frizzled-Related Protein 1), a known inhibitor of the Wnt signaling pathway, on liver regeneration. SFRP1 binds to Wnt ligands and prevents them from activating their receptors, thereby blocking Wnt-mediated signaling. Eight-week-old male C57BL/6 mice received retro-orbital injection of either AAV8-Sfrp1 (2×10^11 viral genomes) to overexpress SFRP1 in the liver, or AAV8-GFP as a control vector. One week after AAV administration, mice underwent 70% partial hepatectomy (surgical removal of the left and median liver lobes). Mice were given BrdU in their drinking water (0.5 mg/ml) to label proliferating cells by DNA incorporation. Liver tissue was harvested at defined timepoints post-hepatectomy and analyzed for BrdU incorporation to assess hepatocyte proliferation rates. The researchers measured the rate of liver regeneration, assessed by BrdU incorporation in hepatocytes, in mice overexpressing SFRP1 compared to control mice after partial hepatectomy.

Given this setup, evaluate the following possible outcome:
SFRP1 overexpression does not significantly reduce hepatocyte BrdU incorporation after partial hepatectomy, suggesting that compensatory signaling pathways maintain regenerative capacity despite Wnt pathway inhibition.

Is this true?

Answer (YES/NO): NO